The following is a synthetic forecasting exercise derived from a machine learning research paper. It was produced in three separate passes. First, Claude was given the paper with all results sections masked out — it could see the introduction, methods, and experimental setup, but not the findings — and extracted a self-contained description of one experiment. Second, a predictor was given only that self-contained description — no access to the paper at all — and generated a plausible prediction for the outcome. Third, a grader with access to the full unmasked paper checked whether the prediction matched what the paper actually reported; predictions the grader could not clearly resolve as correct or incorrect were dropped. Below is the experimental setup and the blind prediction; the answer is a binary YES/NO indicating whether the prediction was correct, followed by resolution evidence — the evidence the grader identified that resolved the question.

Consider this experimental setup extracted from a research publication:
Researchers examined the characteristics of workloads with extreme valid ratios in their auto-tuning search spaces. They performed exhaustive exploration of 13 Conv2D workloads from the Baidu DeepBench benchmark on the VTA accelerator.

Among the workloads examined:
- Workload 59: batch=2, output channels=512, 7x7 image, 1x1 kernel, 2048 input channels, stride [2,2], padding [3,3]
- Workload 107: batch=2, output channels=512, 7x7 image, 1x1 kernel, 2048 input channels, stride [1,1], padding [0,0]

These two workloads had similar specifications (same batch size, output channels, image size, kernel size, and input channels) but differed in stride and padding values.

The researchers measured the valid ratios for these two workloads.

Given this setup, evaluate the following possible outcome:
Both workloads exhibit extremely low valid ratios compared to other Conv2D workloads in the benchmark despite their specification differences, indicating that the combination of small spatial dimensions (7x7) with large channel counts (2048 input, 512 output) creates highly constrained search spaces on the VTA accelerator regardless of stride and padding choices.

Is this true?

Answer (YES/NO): NO